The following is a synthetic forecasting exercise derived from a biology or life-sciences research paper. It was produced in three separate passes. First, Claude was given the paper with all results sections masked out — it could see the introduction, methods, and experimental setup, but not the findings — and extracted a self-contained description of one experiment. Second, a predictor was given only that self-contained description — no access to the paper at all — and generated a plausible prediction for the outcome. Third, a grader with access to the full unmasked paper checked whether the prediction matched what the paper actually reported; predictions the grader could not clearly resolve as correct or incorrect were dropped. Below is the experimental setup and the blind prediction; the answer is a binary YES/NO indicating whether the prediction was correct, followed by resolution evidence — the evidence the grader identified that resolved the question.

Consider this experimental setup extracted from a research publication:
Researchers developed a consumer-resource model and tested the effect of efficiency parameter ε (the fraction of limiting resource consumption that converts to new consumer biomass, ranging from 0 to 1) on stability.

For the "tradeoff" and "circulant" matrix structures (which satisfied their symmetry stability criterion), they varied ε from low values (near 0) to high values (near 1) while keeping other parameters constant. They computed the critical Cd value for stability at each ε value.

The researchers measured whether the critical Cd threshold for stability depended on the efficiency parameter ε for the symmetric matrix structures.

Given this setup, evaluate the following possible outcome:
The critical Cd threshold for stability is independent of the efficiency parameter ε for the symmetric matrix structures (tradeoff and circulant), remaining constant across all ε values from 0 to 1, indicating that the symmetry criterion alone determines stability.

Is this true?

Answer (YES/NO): YES